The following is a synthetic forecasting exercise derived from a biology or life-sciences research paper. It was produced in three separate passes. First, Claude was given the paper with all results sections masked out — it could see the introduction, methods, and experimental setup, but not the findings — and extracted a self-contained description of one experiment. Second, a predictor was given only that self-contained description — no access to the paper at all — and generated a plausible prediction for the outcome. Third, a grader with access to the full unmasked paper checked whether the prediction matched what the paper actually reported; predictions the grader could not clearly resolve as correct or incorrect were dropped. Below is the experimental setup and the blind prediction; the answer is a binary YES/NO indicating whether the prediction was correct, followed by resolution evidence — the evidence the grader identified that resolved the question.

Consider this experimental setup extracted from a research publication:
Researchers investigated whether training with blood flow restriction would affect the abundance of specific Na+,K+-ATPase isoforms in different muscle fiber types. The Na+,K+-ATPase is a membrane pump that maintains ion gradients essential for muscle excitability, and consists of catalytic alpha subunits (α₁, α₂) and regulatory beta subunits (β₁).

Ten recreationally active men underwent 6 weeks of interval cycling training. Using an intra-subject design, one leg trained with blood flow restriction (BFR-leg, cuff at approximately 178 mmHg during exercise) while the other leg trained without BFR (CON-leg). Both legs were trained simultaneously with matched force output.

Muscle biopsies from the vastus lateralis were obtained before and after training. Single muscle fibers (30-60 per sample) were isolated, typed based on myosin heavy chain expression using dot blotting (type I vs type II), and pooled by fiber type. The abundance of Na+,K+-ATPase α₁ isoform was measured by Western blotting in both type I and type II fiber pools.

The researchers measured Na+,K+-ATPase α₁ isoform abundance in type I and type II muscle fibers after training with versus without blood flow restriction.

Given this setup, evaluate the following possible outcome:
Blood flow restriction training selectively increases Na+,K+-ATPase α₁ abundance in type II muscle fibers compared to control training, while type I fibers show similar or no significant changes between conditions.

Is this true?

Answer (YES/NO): YES